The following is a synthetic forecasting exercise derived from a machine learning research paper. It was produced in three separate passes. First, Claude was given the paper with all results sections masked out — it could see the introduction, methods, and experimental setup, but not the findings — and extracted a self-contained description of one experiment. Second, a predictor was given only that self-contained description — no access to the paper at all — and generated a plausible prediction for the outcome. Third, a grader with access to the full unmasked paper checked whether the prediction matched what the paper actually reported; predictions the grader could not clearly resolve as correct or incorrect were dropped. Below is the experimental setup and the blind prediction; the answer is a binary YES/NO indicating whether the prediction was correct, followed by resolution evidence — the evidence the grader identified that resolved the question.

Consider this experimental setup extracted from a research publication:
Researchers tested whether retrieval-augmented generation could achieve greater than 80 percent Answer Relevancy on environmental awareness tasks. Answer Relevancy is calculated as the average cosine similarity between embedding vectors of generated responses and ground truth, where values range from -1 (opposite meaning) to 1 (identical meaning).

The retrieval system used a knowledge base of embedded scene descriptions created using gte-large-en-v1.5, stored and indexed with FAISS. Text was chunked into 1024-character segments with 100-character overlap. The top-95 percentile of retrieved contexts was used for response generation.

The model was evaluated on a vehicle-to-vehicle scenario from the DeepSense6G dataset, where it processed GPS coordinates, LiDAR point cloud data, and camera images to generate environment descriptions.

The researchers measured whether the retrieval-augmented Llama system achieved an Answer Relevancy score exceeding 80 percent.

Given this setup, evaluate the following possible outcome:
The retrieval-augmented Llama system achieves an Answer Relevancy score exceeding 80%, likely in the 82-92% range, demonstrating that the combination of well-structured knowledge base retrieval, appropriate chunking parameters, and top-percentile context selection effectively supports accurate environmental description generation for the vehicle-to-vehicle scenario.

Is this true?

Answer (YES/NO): NO